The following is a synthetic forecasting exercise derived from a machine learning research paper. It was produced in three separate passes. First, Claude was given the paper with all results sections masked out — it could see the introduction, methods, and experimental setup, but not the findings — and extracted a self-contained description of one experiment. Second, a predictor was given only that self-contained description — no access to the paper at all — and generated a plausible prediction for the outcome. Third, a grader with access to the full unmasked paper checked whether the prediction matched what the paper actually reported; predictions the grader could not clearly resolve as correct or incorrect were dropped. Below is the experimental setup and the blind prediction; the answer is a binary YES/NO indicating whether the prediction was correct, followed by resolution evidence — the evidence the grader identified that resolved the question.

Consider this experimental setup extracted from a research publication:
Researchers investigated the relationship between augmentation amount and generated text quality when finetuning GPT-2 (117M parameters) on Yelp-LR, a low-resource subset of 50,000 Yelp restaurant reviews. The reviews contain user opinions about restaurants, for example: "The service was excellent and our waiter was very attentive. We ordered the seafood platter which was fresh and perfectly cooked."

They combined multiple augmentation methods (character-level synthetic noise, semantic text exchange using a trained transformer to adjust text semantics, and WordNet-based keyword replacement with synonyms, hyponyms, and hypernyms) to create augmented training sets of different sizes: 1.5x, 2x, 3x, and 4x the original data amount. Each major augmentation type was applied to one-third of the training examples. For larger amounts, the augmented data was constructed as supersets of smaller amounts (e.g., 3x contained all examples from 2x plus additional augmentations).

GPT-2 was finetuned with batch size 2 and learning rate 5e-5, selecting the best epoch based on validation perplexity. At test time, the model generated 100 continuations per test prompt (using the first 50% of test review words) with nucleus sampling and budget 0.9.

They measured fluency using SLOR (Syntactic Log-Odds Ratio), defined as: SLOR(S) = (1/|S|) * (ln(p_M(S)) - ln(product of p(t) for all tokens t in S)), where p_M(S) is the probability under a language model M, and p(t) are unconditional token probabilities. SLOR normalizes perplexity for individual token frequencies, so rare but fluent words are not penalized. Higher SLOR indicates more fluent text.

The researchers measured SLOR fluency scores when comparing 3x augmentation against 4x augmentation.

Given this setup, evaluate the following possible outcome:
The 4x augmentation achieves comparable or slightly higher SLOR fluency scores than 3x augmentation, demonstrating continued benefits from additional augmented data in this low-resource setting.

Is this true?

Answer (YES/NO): NO